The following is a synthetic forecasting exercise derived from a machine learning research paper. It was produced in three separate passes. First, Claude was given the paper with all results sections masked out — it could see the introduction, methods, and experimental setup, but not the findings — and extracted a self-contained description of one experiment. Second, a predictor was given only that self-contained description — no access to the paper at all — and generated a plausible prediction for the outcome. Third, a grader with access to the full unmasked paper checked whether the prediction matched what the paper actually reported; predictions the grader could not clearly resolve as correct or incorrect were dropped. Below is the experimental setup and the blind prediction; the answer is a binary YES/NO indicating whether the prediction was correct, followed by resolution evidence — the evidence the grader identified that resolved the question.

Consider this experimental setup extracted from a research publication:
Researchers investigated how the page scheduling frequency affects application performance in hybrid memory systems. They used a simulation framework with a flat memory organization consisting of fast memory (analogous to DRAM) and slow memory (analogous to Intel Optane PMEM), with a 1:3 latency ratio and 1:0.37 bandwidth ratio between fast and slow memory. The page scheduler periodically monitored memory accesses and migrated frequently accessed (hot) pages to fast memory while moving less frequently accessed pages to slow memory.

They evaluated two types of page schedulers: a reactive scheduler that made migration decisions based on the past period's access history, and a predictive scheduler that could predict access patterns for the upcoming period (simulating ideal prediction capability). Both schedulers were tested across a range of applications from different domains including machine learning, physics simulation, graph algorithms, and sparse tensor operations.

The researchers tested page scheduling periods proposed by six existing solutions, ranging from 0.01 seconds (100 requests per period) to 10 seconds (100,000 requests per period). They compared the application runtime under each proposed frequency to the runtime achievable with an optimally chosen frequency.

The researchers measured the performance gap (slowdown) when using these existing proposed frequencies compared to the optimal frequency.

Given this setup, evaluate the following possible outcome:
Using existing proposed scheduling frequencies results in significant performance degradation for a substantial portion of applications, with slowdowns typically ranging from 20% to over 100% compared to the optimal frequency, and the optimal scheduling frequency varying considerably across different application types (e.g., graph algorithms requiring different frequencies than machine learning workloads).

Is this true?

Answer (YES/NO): NO